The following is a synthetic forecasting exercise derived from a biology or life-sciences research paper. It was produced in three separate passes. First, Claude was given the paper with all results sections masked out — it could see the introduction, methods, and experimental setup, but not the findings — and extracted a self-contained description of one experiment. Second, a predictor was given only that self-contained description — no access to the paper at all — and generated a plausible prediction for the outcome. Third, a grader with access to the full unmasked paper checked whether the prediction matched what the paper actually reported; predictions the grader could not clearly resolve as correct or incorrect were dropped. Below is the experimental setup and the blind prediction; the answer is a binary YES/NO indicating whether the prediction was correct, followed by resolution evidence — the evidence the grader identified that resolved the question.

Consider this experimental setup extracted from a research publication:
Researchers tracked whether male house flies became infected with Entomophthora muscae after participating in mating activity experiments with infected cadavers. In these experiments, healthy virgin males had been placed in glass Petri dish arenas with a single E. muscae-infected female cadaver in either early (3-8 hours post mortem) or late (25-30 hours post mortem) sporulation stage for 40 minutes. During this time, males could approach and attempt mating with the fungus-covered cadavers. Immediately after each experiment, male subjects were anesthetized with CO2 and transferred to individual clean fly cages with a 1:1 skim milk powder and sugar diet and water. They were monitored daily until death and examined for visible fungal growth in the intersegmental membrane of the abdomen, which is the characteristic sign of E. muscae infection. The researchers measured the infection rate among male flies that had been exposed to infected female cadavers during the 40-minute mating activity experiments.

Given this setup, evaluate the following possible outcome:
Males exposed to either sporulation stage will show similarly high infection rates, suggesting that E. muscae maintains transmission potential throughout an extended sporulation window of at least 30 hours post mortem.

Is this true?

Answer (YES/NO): NO